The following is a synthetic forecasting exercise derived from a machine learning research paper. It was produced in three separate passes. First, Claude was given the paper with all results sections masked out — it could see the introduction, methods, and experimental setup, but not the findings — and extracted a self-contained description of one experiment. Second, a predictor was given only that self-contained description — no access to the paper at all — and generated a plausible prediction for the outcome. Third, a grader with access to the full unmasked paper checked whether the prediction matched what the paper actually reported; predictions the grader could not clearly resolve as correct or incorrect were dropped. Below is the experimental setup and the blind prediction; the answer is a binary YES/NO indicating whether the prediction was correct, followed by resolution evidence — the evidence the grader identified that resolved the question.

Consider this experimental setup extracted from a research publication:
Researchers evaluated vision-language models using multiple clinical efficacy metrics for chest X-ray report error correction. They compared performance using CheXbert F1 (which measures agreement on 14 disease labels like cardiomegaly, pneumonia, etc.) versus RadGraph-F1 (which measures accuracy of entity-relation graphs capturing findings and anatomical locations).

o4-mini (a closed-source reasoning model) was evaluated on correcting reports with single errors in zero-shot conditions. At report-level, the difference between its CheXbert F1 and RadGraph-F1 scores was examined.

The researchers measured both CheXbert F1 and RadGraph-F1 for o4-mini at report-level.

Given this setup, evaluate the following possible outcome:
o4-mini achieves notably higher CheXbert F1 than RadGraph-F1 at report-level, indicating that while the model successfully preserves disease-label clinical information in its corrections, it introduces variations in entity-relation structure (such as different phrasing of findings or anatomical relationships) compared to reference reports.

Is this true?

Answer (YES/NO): YES